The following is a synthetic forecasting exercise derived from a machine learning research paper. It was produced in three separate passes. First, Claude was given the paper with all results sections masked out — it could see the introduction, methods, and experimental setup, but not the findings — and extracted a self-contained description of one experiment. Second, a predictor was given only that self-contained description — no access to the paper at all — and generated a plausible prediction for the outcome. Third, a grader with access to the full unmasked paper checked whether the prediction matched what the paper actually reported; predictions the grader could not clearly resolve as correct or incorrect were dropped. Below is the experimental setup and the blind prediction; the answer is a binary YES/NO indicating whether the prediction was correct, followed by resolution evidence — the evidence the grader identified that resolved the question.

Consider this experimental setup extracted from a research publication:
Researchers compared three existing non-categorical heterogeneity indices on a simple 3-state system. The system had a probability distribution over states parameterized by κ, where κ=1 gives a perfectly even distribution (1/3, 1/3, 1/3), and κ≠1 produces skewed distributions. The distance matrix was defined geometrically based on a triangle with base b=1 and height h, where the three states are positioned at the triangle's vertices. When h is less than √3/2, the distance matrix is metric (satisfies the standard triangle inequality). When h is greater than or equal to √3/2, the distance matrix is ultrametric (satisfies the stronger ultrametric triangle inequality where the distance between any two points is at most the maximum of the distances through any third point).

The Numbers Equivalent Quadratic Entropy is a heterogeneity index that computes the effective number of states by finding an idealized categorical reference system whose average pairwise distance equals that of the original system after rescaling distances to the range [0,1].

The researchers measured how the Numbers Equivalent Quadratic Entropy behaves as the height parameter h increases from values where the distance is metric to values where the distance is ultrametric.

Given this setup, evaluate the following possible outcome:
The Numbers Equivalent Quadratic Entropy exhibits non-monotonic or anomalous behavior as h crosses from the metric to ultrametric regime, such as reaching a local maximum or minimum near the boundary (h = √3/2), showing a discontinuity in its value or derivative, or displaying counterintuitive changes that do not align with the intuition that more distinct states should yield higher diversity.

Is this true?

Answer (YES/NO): YES